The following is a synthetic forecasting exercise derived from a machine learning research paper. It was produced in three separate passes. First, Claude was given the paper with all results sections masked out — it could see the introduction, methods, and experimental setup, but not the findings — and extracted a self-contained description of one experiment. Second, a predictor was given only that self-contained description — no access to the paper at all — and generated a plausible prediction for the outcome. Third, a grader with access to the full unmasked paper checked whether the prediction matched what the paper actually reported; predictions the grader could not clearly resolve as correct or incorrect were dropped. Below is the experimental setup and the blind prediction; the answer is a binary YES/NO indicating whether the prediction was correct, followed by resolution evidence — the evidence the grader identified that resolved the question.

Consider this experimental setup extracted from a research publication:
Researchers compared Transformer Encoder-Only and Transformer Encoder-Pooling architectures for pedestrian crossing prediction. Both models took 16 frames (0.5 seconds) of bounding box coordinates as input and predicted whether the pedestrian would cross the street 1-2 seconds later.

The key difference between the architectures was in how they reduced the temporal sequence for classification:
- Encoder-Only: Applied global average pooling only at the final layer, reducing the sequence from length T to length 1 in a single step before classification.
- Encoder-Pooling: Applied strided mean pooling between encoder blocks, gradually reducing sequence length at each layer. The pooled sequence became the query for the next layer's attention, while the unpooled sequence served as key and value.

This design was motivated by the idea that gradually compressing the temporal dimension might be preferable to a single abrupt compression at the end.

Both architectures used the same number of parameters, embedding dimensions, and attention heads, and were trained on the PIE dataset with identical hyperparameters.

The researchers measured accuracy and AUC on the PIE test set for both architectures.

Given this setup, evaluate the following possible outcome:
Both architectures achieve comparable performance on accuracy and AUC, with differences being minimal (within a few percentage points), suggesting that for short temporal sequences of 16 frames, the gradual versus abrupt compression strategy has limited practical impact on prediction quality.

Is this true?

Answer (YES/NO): YES